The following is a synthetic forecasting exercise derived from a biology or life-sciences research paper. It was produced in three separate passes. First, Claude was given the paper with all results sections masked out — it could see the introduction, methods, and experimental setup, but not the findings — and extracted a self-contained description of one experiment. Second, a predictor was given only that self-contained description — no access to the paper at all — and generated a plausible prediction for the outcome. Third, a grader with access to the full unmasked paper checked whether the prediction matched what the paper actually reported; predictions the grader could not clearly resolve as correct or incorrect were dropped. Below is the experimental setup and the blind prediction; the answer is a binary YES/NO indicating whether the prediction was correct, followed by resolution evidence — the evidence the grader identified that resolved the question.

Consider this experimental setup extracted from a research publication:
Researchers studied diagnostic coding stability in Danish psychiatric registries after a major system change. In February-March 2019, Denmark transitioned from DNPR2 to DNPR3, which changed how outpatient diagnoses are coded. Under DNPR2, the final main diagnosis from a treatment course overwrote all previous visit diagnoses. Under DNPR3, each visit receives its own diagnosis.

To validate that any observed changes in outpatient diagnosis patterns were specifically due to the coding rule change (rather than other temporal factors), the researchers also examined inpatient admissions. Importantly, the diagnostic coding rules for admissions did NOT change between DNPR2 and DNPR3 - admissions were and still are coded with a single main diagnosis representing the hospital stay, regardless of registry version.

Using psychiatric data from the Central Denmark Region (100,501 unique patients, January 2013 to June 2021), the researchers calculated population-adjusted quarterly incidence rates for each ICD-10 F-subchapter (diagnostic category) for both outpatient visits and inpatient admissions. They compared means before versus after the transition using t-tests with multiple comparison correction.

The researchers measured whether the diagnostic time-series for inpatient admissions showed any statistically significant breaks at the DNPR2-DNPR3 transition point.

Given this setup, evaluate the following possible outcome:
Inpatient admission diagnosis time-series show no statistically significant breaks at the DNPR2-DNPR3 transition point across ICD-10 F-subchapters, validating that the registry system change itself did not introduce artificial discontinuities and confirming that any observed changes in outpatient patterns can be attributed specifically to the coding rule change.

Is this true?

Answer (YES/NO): YES